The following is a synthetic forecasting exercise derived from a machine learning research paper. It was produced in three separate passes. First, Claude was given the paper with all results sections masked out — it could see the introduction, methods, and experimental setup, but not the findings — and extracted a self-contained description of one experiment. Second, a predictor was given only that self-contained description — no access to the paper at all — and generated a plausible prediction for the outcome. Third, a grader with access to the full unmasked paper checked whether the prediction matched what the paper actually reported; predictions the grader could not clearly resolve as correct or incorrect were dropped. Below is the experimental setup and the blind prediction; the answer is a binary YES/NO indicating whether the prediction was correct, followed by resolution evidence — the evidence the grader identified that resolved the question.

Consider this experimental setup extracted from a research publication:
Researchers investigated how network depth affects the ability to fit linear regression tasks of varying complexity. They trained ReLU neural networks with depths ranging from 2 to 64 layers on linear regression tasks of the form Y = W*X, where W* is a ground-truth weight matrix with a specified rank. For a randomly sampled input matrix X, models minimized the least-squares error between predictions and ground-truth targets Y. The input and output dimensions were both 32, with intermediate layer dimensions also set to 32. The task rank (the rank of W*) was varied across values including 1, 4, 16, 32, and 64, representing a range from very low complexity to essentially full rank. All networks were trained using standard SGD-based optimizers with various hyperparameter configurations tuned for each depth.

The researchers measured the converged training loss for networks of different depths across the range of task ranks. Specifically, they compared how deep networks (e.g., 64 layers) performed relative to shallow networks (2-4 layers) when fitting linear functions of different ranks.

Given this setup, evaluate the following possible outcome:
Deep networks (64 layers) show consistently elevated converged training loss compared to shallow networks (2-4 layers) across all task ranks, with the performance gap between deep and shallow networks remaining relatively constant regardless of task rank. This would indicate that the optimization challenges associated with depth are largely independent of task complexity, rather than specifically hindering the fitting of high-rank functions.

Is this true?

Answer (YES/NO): NO